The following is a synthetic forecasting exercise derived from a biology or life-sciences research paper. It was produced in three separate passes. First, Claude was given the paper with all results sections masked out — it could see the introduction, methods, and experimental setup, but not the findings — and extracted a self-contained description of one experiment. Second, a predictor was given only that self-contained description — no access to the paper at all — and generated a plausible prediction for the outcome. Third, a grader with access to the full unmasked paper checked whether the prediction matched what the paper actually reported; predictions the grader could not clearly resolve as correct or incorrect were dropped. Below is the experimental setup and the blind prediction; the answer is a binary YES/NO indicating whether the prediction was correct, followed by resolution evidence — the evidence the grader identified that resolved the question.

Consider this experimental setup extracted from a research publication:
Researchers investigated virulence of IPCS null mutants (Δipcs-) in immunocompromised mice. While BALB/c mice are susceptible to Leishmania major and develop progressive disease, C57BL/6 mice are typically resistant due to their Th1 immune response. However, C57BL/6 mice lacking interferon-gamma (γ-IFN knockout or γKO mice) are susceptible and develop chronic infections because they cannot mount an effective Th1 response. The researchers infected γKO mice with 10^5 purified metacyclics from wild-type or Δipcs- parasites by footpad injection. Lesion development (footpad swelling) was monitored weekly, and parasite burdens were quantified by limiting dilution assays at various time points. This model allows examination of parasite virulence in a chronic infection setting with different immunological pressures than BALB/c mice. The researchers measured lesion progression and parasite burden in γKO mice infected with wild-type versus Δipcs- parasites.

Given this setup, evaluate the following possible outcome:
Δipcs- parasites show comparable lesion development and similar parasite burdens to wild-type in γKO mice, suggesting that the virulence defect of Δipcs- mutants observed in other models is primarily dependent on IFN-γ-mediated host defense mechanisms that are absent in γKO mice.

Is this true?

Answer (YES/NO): NO